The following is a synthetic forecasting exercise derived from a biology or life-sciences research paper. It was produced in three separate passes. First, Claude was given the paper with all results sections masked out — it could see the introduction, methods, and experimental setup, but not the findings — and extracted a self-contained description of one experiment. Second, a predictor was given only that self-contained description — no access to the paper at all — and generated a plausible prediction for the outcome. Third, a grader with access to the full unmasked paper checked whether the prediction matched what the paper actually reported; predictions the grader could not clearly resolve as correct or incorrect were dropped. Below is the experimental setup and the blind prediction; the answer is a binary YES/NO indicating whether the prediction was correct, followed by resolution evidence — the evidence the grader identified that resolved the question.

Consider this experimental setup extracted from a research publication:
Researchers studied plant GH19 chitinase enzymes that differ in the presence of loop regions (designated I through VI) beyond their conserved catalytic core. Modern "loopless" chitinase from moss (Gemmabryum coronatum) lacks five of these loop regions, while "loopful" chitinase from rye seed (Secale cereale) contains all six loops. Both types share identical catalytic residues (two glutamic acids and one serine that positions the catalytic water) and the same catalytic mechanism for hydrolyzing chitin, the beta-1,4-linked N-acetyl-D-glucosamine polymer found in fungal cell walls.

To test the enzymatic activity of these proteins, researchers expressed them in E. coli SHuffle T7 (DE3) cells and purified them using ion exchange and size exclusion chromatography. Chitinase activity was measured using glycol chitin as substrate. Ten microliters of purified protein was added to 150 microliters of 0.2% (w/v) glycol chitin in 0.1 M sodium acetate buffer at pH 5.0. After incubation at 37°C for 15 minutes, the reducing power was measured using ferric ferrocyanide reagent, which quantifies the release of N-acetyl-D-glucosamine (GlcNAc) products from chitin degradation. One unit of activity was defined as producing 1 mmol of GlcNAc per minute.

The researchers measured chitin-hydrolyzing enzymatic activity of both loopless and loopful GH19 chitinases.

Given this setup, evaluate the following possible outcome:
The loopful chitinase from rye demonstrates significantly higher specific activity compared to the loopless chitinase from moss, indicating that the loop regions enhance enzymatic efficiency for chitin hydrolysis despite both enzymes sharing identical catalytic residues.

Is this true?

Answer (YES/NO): NO